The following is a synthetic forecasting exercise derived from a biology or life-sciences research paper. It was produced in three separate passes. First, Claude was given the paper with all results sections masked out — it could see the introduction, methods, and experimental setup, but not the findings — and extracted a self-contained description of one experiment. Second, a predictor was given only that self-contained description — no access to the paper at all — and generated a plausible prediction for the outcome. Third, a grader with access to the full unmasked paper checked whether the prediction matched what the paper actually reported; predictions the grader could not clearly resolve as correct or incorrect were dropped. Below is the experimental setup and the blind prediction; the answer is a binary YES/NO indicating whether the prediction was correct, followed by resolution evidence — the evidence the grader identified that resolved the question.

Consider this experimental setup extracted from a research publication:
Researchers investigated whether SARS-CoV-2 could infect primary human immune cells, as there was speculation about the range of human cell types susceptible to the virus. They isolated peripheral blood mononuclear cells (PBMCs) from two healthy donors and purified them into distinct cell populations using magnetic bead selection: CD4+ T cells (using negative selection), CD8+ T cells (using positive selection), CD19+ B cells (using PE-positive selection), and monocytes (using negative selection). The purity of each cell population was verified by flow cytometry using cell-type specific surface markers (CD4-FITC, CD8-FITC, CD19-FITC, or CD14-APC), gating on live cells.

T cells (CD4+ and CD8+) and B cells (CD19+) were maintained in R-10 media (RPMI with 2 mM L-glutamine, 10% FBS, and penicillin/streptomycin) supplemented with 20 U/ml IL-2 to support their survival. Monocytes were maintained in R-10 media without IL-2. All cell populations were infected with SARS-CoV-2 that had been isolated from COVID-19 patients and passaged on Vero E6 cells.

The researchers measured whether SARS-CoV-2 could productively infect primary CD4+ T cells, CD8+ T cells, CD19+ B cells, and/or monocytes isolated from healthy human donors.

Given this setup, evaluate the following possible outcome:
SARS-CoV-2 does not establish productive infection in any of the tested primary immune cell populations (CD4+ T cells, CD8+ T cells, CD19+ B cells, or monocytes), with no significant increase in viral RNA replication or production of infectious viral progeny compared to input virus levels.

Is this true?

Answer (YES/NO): NO